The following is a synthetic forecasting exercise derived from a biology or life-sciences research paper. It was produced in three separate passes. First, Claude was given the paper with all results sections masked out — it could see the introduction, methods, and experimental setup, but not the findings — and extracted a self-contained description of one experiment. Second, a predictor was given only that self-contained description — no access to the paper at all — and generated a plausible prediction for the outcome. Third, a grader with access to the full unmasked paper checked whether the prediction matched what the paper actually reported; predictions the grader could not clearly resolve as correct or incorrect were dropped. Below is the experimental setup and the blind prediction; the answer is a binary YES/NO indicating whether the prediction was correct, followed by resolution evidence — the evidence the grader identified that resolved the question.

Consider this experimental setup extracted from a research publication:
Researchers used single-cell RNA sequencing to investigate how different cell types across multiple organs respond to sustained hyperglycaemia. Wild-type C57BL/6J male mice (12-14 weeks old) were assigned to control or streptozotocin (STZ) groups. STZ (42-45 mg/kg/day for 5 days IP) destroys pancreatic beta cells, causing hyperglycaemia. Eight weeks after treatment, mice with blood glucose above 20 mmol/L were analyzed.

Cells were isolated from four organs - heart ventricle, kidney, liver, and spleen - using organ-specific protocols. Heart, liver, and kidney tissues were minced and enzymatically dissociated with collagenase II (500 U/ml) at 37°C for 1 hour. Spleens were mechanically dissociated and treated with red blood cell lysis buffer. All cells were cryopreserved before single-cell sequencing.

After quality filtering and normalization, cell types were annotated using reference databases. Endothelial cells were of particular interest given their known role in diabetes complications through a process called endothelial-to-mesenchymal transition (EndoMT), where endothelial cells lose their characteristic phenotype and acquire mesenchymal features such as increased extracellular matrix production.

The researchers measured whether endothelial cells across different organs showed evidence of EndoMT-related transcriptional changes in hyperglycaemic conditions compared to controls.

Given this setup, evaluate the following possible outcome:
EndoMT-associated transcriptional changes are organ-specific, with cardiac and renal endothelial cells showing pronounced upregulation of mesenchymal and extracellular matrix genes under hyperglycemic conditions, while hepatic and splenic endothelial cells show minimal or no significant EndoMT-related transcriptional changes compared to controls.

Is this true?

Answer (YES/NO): NO